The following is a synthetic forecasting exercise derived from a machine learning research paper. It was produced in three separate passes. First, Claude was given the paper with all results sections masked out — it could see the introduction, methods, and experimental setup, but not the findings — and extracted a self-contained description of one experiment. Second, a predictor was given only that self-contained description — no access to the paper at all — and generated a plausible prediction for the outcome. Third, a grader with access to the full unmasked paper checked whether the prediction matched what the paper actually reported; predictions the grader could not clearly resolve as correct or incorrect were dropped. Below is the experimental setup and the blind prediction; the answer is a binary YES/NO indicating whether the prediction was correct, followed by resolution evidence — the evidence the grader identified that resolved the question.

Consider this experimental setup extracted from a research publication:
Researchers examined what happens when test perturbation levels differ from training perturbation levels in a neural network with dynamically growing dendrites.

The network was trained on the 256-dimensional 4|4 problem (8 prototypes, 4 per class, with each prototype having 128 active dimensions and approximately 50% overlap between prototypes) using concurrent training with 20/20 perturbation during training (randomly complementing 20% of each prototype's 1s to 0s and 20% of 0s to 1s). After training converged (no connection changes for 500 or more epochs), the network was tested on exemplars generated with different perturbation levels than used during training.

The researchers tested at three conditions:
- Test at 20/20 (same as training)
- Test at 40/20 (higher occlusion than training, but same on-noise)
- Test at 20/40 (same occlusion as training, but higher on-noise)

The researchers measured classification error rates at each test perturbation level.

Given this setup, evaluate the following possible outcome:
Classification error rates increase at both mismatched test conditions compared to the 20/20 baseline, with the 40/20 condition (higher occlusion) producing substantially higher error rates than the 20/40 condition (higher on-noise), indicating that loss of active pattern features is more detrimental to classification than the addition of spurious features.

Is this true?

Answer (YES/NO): NO